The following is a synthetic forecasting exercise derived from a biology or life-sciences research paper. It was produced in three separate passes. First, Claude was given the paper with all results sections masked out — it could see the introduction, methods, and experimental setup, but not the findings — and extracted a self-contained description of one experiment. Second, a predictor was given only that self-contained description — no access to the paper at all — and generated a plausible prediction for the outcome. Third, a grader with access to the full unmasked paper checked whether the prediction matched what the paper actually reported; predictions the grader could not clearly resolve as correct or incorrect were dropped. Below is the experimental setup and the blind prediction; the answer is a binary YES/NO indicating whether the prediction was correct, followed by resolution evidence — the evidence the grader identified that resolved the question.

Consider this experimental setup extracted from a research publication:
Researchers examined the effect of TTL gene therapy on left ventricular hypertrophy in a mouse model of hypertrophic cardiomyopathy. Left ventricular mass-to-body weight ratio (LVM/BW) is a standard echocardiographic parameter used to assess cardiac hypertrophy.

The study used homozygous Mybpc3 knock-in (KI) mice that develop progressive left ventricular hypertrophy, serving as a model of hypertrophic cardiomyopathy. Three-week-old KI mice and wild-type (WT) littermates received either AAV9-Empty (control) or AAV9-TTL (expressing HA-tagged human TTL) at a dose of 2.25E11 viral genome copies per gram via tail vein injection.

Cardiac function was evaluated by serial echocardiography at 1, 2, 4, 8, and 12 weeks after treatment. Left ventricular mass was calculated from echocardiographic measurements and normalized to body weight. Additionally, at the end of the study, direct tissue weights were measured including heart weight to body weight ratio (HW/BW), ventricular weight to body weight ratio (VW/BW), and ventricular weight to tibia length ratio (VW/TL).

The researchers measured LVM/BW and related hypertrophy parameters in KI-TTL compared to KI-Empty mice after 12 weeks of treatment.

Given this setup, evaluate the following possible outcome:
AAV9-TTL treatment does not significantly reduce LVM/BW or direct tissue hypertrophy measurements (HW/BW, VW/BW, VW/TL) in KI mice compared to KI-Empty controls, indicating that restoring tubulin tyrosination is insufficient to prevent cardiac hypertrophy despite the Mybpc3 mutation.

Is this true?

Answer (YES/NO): YES